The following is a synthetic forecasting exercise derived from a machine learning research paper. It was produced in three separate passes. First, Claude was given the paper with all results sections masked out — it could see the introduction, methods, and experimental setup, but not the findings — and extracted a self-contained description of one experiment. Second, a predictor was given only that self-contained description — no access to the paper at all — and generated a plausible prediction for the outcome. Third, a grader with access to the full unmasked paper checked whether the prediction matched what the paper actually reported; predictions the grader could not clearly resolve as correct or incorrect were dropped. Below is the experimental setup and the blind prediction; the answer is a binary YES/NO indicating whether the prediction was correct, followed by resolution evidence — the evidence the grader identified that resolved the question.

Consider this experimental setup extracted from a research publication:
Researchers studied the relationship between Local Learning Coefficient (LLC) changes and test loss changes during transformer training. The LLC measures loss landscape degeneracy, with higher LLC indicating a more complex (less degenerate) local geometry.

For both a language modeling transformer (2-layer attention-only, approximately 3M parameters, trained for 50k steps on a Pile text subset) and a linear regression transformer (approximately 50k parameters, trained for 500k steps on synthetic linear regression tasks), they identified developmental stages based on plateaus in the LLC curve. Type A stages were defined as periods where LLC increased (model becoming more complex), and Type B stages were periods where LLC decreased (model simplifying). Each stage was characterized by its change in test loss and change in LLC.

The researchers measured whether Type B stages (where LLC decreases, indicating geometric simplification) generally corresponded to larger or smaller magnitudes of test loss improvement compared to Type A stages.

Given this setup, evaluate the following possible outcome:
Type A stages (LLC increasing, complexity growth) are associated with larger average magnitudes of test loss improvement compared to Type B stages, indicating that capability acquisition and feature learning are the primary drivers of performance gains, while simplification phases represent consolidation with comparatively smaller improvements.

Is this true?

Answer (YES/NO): YES